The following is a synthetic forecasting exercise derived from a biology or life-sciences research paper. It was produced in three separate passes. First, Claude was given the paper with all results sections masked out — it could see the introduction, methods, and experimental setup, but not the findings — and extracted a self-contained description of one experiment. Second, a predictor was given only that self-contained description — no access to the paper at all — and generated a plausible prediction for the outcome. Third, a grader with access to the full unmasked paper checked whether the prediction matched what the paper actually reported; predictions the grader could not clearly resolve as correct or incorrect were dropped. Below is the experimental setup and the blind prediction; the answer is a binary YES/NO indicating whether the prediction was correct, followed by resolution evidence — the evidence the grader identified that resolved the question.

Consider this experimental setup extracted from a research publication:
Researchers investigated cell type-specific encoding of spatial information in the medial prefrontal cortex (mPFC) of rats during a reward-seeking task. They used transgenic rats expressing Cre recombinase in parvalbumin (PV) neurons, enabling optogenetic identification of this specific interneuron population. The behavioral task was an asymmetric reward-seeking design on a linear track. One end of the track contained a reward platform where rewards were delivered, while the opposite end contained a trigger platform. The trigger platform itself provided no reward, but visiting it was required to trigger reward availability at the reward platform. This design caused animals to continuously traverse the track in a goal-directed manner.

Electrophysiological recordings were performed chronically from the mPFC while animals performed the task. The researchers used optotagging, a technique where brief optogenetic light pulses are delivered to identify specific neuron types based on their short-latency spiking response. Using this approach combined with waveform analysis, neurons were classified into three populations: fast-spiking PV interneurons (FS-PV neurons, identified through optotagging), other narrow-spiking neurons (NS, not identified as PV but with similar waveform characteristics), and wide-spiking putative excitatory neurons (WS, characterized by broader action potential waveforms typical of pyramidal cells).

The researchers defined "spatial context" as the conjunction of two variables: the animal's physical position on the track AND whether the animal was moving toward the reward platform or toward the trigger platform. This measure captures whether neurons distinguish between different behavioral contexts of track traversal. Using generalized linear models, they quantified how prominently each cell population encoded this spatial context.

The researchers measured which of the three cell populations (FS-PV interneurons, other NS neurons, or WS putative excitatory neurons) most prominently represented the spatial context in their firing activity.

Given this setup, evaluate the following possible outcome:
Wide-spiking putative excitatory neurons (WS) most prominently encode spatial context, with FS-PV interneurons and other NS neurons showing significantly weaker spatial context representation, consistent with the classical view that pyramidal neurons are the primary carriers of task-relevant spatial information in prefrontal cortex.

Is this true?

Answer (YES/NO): NO